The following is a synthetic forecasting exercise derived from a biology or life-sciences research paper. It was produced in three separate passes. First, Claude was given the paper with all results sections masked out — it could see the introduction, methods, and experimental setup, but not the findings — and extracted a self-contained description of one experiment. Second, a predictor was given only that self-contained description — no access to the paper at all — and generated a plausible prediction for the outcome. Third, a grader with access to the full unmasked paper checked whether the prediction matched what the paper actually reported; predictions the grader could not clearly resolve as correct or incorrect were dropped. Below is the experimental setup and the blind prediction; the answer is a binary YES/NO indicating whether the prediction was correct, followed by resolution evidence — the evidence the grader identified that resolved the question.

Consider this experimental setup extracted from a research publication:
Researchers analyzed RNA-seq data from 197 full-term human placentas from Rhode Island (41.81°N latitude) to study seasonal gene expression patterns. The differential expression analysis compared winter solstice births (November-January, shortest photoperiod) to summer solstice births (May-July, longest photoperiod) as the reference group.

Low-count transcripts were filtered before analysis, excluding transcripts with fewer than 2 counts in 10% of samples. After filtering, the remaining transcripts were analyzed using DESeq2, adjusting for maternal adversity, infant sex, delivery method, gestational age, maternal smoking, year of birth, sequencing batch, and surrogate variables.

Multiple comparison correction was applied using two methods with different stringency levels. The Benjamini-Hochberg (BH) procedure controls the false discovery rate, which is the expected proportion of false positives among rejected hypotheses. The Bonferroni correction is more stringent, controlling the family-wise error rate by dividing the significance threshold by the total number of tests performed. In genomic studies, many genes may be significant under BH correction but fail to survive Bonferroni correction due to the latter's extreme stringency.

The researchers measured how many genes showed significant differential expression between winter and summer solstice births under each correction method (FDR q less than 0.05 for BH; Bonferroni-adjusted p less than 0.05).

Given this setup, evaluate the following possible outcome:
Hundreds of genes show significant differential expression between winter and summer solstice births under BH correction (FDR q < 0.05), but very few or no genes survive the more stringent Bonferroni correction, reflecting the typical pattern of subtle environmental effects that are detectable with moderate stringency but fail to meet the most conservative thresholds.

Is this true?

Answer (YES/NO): YES